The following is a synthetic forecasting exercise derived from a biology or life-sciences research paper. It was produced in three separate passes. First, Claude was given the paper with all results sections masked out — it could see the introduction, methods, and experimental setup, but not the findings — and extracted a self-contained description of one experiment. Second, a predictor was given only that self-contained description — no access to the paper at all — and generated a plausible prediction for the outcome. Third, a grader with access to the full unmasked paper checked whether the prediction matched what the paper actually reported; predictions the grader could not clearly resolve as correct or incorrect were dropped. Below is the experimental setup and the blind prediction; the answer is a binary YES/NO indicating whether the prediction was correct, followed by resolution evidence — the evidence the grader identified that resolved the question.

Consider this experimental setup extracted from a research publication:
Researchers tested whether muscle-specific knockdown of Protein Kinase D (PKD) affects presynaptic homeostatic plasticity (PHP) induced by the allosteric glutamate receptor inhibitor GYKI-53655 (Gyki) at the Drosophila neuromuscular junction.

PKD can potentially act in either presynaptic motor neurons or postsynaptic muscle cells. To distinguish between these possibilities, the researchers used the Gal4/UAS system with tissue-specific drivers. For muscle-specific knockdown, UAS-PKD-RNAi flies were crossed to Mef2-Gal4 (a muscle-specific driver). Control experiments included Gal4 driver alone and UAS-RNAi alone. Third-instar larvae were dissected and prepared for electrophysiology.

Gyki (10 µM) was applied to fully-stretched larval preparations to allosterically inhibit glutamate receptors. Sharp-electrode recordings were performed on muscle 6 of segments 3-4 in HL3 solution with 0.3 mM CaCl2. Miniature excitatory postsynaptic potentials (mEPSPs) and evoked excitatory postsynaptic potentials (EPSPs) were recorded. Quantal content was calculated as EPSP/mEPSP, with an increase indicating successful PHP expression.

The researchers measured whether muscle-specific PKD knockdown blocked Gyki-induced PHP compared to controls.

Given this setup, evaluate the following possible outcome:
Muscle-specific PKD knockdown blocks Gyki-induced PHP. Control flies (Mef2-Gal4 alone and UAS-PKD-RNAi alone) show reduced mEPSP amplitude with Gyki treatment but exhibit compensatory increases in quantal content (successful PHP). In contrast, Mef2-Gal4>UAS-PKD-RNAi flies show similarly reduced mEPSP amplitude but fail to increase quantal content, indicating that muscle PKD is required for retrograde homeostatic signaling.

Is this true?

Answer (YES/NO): NO